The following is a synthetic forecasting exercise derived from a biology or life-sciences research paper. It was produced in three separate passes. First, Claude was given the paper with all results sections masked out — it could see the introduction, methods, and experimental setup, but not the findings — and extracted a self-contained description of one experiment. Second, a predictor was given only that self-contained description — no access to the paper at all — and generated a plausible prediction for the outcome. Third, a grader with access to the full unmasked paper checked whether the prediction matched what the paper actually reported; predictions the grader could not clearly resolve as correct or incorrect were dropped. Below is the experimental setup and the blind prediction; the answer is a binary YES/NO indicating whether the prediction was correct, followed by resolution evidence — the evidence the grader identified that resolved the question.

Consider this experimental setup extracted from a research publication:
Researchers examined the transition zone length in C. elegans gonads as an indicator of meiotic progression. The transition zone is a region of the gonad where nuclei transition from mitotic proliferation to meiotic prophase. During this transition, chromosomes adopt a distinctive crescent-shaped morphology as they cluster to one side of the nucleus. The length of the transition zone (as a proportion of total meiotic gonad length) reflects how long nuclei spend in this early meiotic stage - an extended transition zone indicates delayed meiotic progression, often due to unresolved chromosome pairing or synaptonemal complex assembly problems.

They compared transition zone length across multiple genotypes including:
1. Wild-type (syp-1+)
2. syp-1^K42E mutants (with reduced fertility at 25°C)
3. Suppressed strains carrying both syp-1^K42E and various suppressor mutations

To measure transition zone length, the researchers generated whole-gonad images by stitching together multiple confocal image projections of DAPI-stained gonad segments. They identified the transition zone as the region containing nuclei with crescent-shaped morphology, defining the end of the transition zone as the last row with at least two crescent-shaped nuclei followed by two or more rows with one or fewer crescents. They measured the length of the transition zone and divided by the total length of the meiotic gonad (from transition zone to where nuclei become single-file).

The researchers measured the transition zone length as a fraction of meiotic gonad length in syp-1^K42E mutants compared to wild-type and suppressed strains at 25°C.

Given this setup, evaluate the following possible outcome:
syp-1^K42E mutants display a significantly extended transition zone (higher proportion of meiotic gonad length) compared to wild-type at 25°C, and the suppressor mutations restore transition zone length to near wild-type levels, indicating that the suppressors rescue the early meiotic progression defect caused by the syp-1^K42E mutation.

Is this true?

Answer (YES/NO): NO